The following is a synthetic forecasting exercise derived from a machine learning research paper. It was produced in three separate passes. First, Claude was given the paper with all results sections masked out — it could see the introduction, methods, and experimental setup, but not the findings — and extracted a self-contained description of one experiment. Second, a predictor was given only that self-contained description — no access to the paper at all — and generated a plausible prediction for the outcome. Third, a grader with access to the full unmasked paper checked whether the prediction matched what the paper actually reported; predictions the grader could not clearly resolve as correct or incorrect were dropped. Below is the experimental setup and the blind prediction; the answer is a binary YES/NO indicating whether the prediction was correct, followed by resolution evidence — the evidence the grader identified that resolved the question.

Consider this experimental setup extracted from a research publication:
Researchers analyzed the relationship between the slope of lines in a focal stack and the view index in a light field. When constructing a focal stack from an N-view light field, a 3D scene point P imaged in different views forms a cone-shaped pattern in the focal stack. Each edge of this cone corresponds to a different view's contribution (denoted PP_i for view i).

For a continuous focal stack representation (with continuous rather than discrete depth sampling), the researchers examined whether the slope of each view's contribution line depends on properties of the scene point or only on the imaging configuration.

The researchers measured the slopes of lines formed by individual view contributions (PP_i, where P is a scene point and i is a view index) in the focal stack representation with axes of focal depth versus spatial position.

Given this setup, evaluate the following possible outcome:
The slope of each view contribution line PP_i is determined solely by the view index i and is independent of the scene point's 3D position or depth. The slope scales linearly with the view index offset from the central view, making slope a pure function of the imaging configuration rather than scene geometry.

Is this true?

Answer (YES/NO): NO